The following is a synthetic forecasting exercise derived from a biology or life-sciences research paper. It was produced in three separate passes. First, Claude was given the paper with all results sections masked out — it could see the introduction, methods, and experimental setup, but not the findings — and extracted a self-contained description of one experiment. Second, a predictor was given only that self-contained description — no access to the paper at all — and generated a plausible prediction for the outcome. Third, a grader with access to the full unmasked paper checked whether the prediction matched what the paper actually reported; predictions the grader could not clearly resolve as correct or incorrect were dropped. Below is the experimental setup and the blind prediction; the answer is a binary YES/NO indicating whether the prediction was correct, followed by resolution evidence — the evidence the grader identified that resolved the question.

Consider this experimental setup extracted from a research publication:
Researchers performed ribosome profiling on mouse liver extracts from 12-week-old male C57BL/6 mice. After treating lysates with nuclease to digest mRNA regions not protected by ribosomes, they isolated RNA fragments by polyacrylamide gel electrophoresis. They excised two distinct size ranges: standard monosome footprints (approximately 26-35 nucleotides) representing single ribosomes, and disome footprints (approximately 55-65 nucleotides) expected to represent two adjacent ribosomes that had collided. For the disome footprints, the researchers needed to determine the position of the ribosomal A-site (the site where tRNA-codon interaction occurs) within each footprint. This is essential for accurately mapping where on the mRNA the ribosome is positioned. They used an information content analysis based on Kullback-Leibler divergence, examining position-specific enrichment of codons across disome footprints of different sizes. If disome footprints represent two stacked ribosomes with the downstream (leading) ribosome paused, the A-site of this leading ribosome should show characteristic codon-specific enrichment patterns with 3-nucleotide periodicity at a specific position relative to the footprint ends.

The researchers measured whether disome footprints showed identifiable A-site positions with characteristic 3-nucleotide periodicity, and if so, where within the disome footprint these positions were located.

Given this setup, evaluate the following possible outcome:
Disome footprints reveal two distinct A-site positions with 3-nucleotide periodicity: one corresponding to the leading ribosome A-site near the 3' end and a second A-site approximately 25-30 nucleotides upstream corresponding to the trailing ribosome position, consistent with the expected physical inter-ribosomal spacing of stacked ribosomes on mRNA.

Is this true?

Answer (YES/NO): NO